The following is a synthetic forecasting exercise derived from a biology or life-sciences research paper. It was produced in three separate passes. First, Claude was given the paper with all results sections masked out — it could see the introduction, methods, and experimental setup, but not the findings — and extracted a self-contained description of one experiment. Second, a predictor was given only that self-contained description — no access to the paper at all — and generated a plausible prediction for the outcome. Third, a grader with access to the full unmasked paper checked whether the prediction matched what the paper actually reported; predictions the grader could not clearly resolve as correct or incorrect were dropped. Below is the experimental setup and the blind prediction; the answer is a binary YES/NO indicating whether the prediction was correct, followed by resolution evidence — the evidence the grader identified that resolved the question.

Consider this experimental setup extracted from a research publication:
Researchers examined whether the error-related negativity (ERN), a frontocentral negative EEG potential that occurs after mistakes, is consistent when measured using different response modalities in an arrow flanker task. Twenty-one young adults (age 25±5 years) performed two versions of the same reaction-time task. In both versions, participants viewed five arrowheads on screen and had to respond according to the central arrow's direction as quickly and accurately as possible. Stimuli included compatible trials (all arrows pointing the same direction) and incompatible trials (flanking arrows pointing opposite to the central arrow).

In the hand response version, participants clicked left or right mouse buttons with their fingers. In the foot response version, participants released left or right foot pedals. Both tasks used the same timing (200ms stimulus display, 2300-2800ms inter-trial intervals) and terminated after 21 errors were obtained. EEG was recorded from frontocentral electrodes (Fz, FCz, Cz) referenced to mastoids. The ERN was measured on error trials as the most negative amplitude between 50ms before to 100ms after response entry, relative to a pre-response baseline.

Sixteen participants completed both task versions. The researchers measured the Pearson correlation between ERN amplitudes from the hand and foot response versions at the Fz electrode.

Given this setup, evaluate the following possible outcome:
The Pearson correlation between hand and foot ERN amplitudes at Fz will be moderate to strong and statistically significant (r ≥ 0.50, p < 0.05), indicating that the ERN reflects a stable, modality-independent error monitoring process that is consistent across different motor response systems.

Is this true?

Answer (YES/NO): YES